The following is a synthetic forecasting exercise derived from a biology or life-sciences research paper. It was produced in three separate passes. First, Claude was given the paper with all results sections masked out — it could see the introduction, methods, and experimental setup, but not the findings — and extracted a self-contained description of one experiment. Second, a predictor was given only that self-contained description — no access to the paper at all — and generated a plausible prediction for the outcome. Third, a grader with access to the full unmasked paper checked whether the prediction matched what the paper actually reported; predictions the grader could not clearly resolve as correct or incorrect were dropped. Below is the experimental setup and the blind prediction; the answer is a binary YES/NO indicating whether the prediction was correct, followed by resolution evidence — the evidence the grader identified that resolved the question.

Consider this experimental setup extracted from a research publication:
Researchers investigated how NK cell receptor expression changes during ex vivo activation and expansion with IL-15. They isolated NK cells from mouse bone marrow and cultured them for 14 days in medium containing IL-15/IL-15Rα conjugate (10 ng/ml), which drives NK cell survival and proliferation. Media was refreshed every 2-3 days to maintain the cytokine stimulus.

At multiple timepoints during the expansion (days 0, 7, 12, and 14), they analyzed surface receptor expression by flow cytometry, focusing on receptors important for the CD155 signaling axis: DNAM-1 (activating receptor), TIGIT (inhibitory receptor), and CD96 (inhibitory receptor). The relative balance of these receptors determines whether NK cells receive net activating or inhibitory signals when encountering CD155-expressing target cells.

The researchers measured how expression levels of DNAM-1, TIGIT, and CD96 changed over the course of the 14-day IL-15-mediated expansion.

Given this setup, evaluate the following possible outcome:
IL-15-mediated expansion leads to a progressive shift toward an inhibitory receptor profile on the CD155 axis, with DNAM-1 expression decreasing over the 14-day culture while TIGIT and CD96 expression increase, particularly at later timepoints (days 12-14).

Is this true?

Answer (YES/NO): NO